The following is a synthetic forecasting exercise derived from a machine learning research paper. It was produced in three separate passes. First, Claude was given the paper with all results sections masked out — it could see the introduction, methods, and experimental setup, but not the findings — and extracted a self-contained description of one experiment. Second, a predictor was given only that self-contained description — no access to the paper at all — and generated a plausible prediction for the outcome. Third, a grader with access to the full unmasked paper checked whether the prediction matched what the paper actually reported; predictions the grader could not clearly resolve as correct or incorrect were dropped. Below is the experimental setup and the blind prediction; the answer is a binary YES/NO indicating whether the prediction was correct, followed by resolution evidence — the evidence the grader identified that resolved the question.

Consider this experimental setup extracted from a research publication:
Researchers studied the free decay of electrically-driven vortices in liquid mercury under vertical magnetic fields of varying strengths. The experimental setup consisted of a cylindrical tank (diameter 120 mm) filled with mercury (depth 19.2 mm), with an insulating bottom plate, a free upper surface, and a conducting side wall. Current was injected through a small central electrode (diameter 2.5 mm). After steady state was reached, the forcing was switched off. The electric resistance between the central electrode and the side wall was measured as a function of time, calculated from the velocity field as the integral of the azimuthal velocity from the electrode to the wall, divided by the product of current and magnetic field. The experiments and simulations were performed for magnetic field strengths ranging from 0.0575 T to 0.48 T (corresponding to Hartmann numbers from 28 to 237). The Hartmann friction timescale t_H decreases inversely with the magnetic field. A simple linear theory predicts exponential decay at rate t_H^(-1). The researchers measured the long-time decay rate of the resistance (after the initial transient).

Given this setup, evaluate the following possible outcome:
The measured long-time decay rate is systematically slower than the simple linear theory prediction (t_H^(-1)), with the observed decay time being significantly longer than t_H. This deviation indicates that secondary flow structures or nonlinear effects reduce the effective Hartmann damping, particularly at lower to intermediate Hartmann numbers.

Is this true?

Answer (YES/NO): NO